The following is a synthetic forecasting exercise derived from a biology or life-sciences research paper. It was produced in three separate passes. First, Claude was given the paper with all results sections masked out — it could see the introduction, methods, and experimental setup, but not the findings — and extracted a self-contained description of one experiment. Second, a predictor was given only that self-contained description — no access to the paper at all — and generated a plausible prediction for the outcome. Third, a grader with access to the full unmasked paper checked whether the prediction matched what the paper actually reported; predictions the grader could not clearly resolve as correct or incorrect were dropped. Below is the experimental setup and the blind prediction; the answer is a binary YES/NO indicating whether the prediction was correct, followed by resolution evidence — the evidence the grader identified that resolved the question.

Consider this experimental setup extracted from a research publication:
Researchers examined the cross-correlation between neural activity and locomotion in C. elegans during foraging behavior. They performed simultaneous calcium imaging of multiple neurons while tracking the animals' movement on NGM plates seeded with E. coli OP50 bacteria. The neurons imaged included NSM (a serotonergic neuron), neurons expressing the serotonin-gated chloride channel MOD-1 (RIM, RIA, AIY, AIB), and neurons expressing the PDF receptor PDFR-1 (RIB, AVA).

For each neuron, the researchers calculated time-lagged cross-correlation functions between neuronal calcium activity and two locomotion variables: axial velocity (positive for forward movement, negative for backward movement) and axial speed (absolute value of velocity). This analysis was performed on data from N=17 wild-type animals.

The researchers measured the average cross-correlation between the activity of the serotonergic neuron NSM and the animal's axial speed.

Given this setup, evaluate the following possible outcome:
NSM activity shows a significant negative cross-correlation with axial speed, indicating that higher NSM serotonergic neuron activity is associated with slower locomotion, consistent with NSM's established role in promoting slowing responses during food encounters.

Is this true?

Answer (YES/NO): YES